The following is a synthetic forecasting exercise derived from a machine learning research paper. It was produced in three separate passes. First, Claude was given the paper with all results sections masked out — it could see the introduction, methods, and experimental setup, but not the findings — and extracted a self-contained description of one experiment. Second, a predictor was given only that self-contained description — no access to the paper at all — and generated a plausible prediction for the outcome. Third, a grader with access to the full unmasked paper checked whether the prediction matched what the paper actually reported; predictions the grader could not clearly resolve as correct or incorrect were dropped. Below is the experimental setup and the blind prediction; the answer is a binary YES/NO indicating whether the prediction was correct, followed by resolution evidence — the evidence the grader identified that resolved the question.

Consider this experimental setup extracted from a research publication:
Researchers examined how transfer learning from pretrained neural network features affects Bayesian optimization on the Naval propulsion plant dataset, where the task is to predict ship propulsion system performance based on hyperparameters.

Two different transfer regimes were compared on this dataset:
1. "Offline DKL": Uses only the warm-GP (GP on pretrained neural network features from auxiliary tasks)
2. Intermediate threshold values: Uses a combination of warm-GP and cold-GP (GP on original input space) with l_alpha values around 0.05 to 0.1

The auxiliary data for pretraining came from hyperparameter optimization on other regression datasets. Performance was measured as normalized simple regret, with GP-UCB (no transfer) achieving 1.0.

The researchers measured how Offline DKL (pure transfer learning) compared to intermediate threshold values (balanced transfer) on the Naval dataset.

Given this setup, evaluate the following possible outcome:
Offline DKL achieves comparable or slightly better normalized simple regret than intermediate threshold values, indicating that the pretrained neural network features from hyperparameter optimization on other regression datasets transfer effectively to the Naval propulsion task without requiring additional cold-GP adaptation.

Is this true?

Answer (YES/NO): NO